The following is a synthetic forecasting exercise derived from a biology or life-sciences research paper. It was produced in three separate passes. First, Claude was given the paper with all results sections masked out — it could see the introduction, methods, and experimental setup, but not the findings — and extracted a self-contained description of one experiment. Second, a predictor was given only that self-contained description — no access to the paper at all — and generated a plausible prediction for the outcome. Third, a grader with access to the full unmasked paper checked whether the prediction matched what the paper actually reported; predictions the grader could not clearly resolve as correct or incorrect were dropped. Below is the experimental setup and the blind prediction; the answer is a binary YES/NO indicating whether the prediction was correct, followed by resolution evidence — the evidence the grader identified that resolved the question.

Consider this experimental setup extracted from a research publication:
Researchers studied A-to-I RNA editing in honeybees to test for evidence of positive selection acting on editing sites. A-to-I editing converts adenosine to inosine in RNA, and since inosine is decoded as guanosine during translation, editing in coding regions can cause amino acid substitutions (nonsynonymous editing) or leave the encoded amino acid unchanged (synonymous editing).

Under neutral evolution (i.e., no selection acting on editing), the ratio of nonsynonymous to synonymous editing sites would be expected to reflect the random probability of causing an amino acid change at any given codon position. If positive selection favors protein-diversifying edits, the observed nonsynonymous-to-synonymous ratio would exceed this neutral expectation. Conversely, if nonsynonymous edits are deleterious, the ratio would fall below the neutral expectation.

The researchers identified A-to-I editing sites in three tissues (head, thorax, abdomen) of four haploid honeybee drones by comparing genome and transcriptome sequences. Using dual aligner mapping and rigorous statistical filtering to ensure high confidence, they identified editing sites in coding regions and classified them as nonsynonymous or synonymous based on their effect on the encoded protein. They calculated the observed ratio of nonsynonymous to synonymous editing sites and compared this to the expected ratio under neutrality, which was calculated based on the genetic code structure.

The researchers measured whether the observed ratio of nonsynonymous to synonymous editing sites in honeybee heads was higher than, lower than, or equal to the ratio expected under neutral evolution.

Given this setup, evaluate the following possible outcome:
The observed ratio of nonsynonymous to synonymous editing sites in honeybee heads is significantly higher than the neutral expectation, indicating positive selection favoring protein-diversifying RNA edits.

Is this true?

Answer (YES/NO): YES